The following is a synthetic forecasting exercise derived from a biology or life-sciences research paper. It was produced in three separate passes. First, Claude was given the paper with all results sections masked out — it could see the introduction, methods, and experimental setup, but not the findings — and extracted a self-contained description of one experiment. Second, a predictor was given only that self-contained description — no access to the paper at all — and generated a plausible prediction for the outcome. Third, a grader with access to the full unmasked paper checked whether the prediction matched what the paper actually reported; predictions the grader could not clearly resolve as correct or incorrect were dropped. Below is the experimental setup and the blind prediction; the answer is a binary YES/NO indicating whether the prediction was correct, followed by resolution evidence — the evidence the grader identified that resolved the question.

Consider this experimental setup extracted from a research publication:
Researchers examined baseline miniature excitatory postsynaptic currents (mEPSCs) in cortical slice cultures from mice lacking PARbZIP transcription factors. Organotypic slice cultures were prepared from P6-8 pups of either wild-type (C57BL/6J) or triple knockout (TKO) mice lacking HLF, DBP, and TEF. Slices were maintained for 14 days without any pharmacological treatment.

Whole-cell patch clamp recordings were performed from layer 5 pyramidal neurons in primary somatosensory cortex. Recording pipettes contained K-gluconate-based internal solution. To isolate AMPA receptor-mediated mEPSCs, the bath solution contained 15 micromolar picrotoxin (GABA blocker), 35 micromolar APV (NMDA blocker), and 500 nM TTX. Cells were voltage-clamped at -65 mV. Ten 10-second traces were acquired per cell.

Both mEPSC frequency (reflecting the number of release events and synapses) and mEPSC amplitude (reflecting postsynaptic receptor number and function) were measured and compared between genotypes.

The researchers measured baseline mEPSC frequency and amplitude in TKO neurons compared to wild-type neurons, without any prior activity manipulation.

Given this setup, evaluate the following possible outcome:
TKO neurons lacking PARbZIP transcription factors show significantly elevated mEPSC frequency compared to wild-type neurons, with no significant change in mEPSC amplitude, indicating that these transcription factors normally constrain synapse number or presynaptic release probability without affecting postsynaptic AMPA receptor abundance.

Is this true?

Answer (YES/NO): NO